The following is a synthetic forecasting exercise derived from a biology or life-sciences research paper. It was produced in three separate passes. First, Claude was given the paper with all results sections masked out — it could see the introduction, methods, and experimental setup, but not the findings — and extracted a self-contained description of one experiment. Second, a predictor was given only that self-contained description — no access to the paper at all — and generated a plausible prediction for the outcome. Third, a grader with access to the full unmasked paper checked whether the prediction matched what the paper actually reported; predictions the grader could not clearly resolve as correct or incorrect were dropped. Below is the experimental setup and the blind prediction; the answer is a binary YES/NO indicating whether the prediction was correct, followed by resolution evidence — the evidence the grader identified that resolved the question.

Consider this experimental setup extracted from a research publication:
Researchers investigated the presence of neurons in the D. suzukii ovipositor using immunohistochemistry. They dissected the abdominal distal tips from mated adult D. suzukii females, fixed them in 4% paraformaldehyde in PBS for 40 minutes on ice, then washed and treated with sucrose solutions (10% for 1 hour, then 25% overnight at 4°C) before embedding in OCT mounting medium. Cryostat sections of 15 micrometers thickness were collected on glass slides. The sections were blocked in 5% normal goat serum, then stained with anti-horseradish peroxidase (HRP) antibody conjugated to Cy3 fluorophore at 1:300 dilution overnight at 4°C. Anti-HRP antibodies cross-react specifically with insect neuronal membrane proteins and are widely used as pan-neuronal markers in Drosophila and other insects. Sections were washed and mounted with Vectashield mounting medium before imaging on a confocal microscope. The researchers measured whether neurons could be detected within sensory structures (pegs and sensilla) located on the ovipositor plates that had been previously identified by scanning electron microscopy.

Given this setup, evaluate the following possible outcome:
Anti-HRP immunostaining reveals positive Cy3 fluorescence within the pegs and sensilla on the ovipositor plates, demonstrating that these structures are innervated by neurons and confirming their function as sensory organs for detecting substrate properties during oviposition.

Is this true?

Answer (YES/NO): NO